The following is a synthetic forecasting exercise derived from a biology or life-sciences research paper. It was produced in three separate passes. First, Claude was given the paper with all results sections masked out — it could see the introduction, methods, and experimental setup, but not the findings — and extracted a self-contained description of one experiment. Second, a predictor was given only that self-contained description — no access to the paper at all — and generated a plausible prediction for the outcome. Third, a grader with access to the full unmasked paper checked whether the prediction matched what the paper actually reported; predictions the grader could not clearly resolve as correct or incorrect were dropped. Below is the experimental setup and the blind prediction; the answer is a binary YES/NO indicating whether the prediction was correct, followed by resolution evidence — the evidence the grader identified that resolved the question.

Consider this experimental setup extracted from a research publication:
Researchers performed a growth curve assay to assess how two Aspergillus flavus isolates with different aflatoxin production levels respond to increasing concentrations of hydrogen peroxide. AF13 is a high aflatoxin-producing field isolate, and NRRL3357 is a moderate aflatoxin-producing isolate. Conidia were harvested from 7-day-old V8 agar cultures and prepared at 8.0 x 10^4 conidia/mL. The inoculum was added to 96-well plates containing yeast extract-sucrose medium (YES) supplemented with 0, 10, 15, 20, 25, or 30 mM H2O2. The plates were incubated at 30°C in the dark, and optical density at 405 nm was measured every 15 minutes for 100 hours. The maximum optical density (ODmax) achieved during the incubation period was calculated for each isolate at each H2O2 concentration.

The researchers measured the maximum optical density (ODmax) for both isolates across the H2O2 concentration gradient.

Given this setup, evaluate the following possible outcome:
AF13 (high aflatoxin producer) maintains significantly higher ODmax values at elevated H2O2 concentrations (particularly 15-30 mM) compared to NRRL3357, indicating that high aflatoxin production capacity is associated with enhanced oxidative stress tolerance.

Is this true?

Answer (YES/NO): YES